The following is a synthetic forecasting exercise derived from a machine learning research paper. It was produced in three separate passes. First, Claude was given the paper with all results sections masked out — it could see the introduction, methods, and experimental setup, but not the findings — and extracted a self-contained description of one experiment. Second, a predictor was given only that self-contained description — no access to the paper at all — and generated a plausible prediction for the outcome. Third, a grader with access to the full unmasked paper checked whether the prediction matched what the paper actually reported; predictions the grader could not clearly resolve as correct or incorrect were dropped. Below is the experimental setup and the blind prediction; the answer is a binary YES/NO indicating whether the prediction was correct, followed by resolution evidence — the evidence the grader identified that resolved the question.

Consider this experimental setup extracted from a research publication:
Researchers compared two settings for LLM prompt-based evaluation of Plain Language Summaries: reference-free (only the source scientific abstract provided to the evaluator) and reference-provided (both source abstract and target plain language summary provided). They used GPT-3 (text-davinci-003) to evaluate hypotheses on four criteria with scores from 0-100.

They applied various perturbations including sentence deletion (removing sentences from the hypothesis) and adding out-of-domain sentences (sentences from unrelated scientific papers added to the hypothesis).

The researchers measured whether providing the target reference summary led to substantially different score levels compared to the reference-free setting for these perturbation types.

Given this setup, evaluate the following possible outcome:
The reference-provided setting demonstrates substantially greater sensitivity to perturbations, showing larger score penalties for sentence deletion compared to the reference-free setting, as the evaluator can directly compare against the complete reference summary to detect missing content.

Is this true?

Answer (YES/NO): NO